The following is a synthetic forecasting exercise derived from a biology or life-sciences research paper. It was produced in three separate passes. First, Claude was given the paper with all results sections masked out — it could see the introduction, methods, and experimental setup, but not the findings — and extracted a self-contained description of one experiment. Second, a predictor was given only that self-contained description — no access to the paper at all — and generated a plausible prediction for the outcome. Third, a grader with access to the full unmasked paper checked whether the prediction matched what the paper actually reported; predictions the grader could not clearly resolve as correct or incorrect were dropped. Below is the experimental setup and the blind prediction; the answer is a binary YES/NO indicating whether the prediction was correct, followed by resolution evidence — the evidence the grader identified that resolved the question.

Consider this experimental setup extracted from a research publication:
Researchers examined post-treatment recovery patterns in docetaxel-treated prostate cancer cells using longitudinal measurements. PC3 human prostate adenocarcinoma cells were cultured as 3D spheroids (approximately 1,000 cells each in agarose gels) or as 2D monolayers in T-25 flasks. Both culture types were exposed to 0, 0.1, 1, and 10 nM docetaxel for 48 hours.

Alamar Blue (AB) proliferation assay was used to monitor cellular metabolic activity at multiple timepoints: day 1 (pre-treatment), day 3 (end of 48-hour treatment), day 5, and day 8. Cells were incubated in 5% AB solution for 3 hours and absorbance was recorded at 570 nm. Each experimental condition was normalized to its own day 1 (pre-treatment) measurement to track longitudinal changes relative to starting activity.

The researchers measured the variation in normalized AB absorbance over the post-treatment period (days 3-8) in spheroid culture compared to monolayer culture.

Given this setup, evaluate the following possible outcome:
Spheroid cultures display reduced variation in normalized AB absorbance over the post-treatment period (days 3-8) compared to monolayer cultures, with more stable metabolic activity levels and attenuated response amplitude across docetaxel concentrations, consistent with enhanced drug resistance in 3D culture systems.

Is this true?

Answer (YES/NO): YES